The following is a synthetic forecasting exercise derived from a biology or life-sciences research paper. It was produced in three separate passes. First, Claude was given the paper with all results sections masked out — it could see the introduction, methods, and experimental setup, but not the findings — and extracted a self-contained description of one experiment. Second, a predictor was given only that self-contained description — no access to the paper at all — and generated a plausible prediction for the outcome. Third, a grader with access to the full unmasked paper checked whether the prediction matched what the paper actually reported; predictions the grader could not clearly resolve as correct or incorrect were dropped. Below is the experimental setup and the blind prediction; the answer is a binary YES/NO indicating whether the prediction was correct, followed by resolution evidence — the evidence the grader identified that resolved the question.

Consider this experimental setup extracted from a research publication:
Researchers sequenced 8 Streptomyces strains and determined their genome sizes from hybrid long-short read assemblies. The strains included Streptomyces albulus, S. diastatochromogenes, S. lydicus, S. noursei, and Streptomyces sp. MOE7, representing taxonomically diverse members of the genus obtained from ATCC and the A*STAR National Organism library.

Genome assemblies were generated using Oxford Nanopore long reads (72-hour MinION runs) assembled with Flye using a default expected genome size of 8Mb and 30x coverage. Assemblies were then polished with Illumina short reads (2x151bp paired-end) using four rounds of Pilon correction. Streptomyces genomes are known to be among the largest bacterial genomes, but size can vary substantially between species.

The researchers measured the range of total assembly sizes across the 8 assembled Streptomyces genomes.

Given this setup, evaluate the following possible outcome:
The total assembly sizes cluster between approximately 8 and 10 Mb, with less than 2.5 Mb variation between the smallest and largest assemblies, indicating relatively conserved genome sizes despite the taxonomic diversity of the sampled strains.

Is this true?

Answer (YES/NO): NO